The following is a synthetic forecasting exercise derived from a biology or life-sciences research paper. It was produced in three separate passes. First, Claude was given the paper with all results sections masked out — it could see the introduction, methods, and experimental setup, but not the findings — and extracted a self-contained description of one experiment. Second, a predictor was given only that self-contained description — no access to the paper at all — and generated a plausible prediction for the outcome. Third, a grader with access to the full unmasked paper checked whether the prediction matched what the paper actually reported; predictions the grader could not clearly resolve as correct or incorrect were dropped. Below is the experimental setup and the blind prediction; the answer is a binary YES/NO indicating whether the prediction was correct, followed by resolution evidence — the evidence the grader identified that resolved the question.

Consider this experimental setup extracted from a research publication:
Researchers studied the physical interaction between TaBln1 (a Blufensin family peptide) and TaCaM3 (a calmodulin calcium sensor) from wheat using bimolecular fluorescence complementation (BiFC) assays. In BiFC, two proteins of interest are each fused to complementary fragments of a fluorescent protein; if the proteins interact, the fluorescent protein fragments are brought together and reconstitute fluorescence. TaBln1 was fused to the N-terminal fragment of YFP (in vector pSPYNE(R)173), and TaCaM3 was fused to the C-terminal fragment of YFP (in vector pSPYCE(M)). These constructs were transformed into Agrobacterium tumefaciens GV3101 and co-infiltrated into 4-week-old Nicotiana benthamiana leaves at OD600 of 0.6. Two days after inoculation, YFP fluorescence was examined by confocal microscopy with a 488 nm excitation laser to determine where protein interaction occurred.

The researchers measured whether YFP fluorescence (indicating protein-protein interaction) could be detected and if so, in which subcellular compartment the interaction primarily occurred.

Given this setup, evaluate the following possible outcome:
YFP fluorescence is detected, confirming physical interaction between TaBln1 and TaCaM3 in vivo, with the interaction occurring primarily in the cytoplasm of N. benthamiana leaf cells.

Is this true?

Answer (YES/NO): NO